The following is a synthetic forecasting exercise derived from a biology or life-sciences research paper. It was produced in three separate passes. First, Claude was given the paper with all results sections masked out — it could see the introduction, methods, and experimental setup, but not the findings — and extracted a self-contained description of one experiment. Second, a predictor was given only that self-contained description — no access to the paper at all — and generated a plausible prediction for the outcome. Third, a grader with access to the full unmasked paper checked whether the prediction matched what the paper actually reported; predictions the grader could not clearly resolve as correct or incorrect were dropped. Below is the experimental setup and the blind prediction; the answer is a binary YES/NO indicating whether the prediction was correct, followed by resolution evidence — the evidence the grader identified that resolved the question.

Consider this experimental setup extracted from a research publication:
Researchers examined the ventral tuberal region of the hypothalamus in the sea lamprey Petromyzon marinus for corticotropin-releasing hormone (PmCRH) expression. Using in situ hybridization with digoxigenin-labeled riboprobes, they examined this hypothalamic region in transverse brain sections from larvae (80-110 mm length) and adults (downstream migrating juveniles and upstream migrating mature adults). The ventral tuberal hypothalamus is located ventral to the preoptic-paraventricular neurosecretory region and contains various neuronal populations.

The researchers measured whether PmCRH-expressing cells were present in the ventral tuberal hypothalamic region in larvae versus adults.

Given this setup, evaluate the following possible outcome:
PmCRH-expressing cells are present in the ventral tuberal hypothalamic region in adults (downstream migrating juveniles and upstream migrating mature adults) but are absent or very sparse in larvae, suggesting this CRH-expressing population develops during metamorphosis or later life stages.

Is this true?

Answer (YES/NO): YES